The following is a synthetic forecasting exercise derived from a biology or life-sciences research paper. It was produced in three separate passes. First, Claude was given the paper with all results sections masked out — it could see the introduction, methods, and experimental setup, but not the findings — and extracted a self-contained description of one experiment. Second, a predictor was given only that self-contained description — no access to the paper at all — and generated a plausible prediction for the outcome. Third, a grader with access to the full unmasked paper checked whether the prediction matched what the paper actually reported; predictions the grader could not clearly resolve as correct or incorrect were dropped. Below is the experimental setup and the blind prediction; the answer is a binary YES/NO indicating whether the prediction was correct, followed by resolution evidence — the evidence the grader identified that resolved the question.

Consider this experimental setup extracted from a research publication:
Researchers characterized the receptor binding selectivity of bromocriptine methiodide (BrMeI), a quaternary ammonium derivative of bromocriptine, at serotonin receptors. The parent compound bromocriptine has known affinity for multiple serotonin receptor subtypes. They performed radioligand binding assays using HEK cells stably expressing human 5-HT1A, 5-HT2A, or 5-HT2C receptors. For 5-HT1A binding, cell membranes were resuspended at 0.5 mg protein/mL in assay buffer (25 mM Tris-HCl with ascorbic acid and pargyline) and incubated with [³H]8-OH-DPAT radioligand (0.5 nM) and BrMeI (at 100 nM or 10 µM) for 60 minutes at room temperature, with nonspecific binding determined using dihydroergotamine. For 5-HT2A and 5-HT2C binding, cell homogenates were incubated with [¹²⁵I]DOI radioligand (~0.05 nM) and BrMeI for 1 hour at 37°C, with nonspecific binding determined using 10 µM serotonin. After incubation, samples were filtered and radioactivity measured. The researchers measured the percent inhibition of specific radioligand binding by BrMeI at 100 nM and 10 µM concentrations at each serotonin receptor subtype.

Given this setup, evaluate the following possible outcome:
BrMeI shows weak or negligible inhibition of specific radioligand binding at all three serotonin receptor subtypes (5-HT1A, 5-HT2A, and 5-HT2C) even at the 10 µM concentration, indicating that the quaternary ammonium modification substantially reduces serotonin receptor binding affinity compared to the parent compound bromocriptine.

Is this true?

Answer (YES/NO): NO